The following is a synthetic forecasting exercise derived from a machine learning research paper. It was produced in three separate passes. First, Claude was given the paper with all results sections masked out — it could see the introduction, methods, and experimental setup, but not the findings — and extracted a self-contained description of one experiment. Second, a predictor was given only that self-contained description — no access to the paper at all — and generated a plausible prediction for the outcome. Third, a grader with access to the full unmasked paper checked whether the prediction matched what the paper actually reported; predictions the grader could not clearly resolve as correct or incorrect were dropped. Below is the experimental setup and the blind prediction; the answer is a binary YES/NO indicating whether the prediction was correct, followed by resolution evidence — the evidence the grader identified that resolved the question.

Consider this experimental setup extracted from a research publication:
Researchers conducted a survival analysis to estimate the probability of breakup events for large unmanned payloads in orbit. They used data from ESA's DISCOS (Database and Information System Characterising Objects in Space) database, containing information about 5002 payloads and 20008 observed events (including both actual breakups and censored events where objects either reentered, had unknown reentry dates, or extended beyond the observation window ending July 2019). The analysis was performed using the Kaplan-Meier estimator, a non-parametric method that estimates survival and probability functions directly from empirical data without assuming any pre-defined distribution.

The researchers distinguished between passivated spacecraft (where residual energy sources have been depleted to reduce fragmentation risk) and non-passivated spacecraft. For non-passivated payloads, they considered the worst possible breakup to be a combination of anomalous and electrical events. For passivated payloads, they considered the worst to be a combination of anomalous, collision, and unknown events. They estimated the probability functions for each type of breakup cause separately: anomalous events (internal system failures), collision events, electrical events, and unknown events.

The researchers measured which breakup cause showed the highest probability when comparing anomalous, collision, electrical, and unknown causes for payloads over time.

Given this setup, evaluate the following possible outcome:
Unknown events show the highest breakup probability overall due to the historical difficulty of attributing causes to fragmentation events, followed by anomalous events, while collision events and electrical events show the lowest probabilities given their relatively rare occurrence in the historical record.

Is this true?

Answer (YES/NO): NO